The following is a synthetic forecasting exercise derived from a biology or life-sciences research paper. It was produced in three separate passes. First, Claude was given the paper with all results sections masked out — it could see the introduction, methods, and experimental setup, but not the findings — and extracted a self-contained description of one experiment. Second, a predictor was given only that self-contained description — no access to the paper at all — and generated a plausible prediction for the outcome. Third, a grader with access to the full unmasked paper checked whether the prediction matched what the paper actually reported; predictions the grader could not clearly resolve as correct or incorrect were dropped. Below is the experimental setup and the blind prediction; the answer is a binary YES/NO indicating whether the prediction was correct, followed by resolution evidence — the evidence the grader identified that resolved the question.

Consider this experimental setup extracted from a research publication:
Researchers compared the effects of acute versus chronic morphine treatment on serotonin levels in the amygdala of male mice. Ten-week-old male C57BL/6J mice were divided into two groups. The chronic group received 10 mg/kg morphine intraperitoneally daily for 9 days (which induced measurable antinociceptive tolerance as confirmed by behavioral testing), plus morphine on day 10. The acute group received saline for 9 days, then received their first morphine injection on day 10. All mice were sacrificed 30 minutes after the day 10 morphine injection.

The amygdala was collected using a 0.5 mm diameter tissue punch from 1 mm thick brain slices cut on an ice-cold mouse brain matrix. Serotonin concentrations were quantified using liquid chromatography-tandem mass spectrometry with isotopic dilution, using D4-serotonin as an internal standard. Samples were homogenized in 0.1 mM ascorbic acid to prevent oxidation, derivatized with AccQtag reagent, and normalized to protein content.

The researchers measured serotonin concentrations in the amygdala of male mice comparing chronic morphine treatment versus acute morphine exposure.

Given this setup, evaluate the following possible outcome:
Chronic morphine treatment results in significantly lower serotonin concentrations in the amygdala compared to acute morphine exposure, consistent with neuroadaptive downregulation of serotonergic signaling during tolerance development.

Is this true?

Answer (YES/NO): YES